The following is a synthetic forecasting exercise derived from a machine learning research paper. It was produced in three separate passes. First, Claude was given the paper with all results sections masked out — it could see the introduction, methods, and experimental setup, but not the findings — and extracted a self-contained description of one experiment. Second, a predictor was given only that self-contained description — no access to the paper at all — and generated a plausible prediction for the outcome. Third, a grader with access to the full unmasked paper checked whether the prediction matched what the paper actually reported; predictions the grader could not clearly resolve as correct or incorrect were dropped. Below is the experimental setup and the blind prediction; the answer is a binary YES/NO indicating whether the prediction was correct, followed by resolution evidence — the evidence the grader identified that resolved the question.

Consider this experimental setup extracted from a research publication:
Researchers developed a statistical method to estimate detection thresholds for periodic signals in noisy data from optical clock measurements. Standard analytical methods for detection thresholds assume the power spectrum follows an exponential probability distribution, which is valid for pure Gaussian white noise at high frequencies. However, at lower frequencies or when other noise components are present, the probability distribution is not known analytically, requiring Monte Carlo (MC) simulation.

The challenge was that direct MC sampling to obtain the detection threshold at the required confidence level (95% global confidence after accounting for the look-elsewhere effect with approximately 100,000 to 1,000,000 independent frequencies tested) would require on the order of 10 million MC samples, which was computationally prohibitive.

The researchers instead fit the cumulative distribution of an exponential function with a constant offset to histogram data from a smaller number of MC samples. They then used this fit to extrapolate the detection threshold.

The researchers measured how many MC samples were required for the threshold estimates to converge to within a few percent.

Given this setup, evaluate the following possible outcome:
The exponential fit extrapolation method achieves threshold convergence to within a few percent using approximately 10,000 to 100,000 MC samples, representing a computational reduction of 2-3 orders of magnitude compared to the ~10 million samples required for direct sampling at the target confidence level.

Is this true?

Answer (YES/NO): NO